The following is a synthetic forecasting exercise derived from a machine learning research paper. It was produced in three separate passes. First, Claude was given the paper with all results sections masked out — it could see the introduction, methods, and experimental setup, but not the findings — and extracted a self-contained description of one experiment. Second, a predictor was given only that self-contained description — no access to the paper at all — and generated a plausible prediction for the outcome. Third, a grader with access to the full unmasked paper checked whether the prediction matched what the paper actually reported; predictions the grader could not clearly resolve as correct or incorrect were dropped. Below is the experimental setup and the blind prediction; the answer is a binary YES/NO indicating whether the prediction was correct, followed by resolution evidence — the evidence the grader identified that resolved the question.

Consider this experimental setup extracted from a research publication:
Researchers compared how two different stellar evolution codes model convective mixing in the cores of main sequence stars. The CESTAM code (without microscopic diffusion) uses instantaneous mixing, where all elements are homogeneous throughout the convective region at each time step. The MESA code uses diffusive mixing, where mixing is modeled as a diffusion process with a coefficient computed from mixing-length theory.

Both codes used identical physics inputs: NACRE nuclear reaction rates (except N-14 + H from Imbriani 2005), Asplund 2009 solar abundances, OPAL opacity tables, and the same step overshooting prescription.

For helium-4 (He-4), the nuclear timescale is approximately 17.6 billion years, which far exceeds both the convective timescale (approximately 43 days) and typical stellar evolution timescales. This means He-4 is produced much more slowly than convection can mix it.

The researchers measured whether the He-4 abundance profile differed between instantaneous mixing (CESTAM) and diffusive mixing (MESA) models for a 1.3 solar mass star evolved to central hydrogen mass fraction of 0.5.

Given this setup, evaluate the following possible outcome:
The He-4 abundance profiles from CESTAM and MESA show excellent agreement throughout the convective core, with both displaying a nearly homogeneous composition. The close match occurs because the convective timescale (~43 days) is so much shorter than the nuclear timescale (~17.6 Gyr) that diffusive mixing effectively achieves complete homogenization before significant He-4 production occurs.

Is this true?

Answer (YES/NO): YES